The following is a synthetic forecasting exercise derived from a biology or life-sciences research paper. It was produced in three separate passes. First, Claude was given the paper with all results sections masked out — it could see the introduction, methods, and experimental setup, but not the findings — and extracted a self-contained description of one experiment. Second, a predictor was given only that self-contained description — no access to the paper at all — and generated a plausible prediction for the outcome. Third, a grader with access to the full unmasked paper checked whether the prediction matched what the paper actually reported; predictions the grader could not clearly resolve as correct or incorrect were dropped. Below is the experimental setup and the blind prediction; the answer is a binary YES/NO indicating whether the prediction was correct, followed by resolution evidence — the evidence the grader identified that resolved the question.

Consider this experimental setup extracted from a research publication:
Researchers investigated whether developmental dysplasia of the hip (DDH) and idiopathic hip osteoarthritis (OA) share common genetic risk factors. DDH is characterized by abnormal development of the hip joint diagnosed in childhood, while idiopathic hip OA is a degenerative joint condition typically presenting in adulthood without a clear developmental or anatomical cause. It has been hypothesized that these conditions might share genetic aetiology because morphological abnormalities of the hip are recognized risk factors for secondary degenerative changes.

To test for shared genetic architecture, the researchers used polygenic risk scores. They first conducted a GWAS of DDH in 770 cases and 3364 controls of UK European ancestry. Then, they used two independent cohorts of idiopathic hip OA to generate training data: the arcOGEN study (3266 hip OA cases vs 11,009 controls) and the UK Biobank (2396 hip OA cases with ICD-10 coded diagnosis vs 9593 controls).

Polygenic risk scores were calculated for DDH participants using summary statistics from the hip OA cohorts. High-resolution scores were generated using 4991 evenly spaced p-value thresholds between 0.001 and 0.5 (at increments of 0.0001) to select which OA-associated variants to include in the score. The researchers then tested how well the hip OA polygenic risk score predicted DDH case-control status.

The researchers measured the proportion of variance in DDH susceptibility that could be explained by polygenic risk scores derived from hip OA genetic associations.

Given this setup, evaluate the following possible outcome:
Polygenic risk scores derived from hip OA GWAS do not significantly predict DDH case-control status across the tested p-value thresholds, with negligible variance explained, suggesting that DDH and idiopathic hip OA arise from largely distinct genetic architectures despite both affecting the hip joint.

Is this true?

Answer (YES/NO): YES